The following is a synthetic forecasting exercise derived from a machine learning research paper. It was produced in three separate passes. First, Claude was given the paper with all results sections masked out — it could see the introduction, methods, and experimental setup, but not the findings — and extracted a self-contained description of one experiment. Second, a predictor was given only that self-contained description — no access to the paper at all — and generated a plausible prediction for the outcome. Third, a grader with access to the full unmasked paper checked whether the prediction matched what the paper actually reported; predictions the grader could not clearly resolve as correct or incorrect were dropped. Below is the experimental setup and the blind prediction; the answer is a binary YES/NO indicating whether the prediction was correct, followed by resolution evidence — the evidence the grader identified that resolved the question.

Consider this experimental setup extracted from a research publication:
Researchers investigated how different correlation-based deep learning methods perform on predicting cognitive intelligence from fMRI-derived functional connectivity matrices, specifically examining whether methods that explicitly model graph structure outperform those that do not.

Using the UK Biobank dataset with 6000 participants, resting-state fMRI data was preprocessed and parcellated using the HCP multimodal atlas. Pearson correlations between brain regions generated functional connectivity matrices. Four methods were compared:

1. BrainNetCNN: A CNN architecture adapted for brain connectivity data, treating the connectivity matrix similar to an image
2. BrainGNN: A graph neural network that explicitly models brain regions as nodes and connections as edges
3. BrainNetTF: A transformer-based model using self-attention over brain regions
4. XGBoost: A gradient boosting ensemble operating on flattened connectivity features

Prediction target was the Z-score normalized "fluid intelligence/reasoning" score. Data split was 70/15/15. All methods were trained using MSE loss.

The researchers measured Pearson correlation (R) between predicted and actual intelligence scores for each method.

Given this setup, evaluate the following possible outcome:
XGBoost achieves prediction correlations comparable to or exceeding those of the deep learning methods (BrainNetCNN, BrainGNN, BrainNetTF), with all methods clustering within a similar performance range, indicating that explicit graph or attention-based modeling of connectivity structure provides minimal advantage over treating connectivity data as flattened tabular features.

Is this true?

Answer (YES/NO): YES